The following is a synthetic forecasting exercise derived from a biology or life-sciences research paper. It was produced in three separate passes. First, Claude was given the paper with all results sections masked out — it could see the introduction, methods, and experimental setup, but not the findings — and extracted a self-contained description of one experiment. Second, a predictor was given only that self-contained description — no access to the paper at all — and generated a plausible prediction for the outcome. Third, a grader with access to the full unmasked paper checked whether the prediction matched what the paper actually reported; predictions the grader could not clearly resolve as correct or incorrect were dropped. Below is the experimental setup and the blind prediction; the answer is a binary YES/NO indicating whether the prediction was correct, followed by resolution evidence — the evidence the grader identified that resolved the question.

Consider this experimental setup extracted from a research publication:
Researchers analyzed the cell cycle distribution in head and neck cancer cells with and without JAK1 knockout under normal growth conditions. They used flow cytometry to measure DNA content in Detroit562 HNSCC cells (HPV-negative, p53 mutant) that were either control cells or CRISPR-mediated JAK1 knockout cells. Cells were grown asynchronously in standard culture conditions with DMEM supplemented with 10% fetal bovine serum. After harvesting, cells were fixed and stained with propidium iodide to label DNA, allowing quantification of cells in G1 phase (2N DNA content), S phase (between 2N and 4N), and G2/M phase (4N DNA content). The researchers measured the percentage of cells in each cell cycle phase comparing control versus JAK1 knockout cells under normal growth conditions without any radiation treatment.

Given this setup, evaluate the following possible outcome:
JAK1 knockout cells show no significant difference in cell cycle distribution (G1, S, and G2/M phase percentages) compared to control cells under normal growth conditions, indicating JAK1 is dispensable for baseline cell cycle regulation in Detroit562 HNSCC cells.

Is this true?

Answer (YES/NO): NO